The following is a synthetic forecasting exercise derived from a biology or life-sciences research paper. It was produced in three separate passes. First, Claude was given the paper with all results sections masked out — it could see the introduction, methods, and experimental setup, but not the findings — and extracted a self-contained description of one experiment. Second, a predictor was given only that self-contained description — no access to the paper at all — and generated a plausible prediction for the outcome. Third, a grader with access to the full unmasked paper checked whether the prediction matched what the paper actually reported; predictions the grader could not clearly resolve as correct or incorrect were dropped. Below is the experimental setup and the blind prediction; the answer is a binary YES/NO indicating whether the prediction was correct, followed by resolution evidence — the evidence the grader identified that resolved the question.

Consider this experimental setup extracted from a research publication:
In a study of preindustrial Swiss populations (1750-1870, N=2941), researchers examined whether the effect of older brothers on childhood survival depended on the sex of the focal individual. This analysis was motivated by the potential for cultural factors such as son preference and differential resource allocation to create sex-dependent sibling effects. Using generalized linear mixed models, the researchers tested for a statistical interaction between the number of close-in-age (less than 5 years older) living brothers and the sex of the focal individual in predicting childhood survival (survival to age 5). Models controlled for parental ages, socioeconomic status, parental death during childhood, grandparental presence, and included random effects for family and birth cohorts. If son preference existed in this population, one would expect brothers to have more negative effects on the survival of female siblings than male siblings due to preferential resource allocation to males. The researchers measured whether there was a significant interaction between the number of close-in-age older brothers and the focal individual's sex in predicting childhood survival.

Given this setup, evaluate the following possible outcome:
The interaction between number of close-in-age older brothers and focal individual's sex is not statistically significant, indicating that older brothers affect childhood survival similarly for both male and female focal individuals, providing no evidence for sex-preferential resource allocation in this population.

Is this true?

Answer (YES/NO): NO